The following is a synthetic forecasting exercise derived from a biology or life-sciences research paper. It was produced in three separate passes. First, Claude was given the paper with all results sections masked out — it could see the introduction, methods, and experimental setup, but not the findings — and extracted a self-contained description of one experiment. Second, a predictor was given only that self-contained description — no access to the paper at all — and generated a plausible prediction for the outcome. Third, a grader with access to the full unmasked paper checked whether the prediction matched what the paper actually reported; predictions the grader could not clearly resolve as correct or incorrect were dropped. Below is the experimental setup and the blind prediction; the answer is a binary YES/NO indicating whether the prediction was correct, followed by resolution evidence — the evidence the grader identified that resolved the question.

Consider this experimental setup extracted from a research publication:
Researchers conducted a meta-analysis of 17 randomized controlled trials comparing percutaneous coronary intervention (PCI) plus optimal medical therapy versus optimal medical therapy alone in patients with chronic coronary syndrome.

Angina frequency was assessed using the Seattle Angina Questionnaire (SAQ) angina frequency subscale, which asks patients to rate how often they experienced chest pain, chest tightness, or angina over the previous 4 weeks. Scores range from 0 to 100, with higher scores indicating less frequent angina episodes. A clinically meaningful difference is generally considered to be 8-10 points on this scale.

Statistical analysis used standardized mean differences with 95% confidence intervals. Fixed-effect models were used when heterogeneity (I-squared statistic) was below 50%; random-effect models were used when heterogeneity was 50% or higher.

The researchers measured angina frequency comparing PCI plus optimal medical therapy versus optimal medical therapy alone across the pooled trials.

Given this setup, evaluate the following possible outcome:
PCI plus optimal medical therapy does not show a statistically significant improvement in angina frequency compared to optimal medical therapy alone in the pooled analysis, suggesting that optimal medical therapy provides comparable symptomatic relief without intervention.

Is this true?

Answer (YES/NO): NO